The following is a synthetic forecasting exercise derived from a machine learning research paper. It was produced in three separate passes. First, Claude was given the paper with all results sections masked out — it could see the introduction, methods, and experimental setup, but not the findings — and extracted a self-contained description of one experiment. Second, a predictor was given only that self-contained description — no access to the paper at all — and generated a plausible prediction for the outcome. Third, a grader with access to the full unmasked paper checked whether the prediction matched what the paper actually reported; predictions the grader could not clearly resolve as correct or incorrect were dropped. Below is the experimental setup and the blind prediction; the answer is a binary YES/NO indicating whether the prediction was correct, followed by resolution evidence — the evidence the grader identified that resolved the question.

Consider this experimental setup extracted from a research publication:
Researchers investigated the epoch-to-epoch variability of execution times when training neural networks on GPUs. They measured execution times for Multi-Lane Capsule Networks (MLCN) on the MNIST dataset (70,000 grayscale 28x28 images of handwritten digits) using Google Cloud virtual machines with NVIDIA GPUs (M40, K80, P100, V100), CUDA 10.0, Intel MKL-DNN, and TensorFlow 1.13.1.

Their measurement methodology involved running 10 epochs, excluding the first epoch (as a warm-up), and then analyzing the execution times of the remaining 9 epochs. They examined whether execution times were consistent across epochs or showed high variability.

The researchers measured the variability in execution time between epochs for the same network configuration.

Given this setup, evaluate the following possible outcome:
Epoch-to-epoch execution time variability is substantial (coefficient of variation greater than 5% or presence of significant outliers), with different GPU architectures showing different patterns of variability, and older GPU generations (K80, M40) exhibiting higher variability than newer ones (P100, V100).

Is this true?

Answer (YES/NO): NO